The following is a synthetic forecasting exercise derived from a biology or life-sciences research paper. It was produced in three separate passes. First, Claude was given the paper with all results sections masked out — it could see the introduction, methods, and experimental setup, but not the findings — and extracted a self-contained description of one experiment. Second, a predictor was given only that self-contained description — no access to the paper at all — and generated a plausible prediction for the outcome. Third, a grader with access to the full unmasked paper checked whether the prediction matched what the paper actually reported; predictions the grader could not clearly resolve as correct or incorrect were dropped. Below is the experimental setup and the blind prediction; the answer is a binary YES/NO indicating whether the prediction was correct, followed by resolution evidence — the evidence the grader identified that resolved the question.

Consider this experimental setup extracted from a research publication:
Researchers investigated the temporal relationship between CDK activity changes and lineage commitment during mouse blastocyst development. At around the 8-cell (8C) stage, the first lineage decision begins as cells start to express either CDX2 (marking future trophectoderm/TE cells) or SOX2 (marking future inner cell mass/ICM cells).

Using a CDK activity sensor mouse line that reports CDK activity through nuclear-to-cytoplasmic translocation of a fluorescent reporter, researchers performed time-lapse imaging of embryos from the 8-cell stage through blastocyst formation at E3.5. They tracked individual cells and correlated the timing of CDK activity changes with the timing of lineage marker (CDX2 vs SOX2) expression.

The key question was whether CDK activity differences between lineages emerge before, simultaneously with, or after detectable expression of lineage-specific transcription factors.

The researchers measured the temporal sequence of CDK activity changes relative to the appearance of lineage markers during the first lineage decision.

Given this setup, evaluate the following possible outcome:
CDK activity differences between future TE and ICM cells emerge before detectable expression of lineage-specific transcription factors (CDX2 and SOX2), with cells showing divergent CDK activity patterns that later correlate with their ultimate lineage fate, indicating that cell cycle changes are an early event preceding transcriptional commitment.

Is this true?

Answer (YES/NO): NO